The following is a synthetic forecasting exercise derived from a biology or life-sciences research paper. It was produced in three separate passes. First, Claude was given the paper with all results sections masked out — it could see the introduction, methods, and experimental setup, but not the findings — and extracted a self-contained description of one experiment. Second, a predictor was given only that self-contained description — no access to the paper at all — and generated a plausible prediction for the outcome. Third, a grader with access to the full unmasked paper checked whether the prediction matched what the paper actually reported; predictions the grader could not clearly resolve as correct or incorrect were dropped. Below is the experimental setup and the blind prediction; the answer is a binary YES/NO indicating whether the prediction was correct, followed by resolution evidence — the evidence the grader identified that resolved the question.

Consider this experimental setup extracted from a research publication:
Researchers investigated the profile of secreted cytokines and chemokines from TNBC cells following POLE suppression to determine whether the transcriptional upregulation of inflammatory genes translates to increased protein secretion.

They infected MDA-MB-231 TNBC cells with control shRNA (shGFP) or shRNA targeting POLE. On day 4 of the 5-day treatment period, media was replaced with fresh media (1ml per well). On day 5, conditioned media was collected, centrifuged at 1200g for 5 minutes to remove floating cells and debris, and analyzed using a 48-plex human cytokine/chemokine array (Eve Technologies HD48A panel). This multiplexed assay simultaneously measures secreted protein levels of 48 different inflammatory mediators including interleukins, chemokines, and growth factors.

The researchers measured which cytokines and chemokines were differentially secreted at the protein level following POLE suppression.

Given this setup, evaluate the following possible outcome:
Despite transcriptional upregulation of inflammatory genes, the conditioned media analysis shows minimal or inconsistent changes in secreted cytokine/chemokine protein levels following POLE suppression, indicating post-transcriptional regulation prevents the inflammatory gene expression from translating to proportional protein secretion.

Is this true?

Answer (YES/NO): NO